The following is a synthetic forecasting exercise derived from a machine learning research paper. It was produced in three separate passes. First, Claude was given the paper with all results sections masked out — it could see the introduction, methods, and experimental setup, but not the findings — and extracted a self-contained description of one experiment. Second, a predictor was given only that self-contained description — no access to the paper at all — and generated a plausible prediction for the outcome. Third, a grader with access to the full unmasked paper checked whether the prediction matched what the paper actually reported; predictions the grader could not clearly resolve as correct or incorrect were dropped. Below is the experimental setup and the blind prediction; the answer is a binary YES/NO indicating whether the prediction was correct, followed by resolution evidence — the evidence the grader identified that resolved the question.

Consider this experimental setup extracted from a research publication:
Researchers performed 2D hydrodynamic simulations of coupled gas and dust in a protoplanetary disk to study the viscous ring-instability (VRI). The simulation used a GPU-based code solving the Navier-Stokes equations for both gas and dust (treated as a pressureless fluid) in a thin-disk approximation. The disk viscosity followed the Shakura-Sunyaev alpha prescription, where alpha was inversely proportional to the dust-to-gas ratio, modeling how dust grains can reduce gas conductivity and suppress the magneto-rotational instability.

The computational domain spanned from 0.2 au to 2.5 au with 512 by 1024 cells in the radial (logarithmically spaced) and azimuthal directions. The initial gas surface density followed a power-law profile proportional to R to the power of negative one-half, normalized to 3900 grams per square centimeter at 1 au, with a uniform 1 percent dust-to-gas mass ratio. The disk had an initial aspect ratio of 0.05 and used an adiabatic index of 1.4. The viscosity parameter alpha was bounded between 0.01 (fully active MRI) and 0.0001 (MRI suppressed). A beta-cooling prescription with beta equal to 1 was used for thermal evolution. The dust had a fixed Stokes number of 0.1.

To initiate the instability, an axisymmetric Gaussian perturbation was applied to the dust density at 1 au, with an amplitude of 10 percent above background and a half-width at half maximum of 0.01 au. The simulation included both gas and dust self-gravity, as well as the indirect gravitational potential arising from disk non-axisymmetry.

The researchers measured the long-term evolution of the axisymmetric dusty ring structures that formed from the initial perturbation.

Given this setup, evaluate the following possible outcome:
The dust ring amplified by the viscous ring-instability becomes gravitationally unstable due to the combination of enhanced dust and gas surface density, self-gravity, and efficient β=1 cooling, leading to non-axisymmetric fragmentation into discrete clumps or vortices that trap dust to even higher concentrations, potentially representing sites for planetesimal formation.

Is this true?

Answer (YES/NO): NO